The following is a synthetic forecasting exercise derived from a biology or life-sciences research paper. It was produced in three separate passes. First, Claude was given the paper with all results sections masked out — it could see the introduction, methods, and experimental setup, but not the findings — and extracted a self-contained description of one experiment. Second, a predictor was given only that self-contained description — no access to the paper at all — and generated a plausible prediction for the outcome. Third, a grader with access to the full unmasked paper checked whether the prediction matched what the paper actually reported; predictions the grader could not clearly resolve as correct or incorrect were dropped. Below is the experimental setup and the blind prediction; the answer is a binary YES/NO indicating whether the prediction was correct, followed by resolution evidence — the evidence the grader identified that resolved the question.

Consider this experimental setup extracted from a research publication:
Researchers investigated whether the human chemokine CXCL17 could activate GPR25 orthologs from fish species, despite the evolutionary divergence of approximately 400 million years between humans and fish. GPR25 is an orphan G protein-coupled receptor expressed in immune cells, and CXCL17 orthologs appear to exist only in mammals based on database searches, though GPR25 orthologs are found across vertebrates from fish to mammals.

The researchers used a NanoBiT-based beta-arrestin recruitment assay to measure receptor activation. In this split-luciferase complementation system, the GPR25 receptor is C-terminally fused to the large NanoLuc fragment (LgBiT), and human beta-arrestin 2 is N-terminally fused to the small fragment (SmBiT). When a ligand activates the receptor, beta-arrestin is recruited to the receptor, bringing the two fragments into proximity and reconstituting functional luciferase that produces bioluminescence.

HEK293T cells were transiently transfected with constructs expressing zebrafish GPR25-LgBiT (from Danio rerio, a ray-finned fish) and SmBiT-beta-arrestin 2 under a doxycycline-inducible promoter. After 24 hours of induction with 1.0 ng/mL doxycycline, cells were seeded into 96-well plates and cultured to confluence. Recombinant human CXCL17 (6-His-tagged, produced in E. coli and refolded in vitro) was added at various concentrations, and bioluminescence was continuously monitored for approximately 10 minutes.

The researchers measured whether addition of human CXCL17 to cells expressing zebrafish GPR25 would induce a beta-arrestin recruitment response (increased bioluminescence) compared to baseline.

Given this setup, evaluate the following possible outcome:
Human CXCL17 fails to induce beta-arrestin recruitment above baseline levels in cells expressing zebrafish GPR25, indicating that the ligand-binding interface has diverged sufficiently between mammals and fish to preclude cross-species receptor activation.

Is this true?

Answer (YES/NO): NO